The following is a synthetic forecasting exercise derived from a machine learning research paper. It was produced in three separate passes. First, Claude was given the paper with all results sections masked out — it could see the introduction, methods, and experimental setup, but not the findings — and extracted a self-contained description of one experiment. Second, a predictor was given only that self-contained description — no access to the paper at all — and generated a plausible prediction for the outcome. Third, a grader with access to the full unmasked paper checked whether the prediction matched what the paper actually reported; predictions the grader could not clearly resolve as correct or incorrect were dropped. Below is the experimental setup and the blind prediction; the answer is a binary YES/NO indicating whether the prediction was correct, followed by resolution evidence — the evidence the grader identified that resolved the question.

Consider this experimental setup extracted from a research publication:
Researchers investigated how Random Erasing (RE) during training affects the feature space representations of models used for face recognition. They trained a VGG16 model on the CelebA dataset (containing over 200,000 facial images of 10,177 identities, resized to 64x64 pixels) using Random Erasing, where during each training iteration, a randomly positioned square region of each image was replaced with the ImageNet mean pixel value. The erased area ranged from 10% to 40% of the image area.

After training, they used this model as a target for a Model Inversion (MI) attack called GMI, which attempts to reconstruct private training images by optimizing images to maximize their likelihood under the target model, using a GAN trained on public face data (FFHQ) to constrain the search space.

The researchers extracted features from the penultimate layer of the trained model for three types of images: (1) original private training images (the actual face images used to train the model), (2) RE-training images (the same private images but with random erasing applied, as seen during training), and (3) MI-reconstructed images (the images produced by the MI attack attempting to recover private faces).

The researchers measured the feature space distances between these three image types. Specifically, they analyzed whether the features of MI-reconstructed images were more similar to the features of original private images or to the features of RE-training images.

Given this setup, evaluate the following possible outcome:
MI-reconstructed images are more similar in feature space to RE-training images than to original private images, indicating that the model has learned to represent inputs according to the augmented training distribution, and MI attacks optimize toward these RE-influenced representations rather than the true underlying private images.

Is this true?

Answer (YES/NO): YES